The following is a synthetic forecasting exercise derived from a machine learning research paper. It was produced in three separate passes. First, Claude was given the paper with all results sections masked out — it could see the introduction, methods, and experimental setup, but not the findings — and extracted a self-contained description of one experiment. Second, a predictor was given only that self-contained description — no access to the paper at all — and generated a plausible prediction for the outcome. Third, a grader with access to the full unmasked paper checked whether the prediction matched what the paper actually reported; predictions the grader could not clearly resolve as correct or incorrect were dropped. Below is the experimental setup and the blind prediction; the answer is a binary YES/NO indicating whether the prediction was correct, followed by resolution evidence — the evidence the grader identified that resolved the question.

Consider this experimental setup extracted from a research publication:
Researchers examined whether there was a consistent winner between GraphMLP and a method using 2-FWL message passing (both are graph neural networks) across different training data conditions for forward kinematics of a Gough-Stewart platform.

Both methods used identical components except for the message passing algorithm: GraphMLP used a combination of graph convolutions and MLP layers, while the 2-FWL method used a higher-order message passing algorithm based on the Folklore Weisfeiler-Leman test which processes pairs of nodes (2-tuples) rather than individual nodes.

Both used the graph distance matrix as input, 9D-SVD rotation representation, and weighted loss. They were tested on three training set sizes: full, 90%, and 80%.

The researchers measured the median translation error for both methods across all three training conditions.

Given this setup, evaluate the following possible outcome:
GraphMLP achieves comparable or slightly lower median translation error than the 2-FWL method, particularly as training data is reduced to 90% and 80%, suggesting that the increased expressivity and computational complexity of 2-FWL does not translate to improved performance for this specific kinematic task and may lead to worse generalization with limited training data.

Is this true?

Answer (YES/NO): NO